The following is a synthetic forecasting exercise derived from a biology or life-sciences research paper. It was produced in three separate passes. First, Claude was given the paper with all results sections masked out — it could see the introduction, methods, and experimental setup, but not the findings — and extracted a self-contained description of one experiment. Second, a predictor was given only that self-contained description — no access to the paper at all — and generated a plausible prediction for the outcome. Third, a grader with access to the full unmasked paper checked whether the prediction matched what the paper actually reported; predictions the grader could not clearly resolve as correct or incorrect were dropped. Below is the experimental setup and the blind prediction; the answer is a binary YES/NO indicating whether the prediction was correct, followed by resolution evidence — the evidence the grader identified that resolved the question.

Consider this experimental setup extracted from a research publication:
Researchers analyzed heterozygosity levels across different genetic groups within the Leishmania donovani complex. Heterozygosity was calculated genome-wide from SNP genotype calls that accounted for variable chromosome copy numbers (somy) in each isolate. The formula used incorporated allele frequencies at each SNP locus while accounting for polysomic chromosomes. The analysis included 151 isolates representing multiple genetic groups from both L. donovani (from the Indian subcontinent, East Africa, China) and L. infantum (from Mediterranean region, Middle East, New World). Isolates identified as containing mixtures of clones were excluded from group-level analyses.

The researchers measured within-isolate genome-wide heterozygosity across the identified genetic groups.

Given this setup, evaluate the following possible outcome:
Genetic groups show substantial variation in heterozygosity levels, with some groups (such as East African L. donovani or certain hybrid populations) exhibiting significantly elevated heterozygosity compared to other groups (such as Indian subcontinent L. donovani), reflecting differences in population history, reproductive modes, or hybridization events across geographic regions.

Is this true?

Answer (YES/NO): YES